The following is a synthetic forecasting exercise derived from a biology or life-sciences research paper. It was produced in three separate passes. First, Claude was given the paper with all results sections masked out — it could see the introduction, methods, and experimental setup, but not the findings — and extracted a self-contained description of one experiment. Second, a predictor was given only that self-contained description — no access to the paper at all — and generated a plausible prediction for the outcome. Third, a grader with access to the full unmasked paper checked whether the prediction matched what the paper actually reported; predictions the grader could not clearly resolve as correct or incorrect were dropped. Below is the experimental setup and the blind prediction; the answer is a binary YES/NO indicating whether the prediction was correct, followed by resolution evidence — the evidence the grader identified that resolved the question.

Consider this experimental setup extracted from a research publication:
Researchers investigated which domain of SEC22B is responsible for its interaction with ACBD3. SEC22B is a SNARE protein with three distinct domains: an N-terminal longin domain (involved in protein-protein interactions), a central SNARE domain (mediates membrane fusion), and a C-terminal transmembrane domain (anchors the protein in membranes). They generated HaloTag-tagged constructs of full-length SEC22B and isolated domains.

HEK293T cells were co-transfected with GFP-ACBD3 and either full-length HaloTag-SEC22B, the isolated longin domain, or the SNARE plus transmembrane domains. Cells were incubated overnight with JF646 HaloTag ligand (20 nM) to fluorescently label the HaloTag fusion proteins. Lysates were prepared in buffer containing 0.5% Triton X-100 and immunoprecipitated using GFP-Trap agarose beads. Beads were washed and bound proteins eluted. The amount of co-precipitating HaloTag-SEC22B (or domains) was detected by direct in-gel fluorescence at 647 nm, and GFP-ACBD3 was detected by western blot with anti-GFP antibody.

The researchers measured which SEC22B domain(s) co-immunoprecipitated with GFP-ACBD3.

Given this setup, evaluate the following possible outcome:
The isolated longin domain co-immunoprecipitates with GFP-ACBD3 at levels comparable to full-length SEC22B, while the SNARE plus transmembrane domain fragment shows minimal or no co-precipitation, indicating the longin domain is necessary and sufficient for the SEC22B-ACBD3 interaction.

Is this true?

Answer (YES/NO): YES